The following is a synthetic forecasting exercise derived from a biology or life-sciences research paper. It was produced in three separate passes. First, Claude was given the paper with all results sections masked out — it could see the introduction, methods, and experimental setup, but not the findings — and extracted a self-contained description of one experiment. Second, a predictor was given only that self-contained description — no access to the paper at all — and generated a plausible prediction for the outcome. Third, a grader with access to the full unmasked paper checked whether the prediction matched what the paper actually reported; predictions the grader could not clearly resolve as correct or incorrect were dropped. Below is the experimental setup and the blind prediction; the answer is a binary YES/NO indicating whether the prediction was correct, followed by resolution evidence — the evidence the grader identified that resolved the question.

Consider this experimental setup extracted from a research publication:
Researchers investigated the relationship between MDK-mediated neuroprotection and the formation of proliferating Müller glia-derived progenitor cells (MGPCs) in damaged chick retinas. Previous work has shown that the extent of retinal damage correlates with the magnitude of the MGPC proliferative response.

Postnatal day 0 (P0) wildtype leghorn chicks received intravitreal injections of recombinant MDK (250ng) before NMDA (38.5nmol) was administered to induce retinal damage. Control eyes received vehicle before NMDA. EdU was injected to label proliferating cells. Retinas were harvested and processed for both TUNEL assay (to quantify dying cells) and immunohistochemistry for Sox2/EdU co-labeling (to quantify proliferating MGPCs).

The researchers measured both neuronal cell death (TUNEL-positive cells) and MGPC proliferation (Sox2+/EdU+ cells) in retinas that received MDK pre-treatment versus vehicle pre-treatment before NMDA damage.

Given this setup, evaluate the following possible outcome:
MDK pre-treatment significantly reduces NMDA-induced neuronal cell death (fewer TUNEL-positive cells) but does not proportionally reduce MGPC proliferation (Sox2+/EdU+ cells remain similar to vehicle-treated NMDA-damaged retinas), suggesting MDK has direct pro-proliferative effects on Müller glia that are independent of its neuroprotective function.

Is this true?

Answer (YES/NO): NO